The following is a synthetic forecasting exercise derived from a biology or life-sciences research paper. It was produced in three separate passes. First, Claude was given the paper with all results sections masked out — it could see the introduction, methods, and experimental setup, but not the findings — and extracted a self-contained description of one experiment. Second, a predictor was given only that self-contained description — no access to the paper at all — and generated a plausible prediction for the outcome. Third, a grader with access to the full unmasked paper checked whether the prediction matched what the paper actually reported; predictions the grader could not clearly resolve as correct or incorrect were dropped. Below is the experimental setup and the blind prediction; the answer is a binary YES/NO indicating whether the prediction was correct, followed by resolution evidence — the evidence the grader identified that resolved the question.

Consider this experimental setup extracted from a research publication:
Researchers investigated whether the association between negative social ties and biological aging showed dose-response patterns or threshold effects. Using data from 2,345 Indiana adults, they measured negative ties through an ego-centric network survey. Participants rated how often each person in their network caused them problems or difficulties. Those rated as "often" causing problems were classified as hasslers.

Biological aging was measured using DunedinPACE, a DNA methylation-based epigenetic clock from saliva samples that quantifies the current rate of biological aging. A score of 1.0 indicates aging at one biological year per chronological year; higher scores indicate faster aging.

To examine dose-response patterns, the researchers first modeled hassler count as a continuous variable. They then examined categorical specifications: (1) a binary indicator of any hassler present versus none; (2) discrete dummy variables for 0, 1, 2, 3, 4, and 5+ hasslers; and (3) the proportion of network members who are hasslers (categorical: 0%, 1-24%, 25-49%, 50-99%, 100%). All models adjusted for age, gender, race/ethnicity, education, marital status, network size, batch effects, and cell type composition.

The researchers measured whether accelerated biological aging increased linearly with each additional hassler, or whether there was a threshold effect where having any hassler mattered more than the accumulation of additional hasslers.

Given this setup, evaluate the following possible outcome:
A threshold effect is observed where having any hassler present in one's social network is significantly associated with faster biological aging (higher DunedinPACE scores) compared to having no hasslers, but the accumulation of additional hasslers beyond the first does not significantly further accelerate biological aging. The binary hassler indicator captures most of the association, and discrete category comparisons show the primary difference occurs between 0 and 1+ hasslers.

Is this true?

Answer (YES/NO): NO